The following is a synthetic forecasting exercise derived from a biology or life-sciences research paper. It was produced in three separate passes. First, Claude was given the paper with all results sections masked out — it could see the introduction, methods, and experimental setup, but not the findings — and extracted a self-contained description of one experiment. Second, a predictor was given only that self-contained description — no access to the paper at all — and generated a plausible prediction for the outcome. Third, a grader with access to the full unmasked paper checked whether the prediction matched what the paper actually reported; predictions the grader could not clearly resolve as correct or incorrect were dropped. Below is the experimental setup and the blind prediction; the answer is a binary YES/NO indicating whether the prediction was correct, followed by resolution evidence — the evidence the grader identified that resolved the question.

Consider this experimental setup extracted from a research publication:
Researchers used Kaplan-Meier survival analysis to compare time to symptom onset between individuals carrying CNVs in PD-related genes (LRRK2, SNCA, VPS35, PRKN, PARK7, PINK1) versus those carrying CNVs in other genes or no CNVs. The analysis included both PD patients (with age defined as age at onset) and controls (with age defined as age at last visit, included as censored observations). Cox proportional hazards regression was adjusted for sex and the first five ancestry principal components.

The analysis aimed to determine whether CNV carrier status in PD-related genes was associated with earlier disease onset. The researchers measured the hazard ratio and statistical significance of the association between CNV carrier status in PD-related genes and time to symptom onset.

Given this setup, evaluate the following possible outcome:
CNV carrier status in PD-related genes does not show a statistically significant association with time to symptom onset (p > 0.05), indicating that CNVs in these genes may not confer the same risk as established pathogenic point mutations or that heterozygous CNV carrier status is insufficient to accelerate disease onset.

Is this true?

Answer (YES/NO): NO